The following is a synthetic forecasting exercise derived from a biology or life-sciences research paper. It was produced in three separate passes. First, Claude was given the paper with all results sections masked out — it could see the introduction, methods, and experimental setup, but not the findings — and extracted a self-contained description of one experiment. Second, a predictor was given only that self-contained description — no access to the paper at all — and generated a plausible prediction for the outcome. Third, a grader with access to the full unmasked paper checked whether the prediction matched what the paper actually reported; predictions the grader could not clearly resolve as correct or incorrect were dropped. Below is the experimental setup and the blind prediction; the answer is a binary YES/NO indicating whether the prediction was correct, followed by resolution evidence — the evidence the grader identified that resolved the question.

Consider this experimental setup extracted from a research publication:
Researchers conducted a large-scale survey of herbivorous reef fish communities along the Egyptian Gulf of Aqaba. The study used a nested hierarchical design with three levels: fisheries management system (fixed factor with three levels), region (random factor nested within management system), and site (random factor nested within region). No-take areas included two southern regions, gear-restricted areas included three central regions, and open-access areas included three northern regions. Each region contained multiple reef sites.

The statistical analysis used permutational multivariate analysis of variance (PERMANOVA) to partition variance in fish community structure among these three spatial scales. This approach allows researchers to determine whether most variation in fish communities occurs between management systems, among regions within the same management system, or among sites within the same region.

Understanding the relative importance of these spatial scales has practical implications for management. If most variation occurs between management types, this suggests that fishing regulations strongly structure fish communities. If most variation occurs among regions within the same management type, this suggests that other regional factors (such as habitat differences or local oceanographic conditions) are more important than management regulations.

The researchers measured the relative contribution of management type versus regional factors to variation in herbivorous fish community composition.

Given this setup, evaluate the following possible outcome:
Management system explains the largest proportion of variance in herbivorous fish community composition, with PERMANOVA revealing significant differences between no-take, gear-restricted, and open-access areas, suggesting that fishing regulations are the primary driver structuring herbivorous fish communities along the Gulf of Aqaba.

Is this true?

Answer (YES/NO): NO